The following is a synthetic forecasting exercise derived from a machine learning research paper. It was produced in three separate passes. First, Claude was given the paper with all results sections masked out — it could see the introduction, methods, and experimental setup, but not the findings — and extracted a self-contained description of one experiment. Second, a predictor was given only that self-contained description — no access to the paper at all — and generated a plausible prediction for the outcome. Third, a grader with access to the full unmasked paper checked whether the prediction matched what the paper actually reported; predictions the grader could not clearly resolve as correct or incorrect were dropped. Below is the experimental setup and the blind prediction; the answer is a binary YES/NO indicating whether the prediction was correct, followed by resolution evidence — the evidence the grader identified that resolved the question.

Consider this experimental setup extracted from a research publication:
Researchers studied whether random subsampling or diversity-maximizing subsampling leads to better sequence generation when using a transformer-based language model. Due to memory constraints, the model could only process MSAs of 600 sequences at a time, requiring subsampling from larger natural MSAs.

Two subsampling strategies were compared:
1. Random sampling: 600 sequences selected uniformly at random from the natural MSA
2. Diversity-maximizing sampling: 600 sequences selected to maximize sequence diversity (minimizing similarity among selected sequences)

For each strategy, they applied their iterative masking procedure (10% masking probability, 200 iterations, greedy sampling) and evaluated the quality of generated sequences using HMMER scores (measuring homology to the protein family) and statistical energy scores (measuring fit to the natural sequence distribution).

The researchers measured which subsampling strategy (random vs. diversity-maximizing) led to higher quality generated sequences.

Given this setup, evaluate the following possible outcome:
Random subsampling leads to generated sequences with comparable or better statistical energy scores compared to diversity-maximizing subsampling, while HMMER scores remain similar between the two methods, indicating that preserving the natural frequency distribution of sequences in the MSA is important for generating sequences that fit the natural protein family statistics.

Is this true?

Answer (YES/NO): NO